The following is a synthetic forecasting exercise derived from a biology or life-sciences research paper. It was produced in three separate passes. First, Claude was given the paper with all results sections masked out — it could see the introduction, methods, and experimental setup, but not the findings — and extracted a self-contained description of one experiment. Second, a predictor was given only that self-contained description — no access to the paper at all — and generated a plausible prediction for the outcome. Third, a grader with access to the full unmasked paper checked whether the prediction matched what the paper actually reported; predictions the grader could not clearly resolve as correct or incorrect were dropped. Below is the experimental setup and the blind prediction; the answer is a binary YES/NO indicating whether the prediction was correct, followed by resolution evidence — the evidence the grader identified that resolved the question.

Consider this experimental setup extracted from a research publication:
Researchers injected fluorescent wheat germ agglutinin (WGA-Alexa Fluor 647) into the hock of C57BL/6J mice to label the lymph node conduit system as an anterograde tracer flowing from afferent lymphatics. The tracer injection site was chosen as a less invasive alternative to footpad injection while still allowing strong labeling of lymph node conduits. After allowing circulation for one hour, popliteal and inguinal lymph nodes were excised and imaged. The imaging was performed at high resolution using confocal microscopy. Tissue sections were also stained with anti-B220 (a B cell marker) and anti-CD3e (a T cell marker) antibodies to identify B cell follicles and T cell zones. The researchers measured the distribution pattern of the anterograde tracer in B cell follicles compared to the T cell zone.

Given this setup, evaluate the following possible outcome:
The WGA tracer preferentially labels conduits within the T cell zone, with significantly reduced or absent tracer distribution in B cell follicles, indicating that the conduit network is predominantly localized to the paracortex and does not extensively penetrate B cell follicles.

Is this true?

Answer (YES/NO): NO